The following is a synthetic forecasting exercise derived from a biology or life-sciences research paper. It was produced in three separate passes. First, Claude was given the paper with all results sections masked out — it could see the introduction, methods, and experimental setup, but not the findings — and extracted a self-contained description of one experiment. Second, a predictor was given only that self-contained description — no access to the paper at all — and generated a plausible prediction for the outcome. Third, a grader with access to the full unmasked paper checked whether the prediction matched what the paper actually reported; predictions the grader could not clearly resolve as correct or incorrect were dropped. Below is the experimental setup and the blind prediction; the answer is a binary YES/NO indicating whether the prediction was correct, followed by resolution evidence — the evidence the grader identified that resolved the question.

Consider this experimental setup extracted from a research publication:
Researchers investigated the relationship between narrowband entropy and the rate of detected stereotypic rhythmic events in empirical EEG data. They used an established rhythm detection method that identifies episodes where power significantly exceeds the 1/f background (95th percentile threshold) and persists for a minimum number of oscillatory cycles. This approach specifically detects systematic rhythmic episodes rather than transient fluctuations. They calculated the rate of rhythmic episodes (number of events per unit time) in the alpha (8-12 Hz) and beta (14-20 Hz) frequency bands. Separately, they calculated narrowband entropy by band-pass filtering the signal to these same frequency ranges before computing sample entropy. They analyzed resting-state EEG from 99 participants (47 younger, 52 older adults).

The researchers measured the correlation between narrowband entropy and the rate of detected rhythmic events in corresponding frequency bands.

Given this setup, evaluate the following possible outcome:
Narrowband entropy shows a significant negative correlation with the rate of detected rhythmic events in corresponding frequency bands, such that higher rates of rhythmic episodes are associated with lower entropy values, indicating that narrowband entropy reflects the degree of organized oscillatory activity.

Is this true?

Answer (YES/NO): YES